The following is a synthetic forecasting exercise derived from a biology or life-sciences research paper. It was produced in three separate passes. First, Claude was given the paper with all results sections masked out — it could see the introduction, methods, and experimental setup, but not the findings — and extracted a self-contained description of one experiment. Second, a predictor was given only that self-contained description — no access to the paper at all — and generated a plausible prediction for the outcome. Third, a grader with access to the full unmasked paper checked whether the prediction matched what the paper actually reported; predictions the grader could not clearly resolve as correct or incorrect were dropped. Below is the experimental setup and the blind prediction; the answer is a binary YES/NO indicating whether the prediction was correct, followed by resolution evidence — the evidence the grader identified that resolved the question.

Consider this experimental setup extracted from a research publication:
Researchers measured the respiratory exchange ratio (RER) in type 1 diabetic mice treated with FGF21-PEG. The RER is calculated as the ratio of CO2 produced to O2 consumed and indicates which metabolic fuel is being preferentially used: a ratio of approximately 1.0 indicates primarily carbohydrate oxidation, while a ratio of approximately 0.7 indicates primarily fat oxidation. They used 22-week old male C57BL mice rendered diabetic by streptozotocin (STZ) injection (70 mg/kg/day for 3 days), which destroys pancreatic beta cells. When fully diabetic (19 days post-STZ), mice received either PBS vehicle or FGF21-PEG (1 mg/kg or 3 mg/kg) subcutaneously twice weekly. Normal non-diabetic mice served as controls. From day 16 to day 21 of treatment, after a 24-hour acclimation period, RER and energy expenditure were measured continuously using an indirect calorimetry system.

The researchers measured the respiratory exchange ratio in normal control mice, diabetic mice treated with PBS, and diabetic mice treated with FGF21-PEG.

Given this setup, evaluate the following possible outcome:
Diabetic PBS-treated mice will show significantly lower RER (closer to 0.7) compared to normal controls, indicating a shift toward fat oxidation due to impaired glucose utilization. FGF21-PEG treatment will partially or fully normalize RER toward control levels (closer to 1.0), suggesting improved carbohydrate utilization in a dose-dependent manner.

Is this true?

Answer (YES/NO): NO